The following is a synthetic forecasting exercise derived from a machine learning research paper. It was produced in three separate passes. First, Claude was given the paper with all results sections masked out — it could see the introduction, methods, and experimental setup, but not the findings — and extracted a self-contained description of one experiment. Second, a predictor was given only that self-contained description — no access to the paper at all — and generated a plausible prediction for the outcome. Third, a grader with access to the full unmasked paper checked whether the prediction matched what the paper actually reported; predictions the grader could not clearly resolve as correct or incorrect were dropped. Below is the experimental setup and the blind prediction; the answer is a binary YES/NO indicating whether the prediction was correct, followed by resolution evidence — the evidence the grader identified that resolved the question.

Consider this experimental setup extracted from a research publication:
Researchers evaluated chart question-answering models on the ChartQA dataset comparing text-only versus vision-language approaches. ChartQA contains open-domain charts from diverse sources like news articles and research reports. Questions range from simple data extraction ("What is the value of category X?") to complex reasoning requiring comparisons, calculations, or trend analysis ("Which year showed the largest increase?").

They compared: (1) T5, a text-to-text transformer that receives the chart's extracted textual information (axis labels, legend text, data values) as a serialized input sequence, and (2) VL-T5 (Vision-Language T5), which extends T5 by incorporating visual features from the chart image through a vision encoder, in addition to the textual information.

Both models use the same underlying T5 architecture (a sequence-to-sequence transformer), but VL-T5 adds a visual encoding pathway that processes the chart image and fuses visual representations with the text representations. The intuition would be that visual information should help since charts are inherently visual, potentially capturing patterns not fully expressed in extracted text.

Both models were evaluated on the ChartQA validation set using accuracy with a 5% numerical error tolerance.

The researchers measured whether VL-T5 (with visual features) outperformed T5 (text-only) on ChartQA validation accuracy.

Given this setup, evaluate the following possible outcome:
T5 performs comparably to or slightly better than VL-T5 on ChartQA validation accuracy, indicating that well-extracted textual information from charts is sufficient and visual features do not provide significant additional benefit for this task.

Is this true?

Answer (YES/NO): YES